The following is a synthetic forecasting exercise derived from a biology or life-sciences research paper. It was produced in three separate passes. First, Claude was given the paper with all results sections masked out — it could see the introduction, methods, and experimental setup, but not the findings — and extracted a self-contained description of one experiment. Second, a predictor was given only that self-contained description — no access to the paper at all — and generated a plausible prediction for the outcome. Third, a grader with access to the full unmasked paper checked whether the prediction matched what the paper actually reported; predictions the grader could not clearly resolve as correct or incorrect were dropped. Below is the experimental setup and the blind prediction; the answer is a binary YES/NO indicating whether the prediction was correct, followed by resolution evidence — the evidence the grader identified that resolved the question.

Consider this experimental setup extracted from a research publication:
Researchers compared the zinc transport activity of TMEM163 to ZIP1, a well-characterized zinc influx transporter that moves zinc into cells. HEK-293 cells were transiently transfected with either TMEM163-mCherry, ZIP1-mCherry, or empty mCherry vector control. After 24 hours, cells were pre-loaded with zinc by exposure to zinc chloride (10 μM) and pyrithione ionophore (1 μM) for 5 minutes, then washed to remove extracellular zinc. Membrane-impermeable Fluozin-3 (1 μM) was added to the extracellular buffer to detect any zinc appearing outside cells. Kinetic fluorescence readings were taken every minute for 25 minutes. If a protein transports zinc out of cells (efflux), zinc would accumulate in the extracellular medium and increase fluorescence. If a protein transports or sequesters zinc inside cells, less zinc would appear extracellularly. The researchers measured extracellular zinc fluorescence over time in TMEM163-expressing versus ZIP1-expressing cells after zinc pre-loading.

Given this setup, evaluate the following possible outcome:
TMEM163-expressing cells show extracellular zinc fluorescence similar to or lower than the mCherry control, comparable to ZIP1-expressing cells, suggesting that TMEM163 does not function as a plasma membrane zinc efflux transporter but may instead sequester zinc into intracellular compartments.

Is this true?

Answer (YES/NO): NO